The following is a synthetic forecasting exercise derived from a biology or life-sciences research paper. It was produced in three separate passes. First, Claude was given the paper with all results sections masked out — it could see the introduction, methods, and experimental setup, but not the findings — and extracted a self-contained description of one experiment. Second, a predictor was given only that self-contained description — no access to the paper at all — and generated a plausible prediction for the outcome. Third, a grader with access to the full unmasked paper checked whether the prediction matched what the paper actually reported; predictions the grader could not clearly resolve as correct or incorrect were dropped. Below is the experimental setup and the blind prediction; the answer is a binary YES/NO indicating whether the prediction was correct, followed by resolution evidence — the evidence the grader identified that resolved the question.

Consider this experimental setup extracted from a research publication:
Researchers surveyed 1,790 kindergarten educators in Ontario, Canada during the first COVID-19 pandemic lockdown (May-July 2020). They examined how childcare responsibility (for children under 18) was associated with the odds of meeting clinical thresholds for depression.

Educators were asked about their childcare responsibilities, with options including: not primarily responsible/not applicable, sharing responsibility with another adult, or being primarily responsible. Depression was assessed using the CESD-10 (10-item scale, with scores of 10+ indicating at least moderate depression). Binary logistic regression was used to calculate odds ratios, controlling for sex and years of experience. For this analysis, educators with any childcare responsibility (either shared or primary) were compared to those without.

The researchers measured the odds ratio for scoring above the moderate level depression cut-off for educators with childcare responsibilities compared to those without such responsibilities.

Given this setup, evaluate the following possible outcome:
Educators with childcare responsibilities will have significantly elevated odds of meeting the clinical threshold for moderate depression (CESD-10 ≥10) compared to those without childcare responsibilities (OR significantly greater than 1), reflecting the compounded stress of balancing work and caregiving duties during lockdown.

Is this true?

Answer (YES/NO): YES